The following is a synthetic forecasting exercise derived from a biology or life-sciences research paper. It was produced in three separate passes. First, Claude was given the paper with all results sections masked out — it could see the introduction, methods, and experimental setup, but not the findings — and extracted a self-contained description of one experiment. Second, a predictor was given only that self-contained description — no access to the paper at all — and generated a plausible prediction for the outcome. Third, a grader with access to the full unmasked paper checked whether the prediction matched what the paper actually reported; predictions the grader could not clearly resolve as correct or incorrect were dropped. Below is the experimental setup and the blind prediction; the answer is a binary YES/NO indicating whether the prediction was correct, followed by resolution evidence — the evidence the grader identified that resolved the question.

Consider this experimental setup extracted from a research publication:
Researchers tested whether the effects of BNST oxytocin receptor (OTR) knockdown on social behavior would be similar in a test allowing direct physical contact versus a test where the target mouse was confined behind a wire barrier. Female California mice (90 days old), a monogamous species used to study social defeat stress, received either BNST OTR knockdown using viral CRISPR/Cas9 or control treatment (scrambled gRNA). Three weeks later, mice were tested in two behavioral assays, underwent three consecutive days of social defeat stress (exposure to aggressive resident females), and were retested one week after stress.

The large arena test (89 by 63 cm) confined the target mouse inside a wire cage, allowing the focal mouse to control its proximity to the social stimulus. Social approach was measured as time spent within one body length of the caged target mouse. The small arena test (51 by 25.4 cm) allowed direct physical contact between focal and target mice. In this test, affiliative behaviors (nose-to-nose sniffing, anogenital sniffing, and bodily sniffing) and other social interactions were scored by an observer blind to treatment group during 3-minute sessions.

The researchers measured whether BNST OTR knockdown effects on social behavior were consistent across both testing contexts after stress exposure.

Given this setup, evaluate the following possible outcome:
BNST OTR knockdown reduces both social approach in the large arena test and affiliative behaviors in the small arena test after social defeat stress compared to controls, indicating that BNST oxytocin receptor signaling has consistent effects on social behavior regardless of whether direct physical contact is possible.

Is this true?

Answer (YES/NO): NO